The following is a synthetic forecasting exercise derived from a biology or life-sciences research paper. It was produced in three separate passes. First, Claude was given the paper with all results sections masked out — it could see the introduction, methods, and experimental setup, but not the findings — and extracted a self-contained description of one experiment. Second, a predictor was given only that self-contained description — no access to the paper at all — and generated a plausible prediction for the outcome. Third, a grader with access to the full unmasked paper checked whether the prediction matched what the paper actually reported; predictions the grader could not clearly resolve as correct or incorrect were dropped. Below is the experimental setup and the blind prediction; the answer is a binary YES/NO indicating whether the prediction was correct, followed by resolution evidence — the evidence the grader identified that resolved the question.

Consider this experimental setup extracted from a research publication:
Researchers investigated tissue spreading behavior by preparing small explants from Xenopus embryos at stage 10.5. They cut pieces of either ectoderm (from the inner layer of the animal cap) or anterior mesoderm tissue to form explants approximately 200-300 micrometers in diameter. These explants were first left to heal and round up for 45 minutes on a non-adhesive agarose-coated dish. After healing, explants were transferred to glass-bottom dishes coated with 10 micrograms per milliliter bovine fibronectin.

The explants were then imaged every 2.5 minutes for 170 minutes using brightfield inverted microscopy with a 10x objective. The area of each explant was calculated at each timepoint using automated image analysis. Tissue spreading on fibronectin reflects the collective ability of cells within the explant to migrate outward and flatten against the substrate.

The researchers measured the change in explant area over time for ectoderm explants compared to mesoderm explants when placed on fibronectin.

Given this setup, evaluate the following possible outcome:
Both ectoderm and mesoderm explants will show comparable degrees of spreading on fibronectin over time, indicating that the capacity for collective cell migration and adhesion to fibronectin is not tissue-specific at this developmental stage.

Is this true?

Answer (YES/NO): NO